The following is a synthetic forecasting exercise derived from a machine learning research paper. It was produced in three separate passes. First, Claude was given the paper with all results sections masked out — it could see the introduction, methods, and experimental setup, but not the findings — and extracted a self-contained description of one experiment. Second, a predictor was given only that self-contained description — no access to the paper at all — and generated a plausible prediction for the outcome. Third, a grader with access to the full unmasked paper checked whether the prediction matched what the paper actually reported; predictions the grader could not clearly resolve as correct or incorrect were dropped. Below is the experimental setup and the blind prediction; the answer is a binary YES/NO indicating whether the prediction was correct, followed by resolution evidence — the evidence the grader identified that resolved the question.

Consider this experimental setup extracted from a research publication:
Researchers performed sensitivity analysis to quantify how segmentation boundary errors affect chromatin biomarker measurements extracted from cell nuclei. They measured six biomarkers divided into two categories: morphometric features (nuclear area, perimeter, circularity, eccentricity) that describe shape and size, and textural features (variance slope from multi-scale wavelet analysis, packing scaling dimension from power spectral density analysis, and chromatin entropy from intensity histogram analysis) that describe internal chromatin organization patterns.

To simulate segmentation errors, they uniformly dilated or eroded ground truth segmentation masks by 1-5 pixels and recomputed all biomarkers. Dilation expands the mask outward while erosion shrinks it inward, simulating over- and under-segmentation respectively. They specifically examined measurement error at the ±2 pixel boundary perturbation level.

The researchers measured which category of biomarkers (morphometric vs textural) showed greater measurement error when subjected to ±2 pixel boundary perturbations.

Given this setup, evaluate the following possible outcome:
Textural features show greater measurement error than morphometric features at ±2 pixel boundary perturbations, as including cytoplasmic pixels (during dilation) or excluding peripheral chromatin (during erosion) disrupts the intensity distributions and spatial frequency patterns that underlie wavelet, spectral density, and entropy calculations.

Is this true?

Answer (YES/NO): YES